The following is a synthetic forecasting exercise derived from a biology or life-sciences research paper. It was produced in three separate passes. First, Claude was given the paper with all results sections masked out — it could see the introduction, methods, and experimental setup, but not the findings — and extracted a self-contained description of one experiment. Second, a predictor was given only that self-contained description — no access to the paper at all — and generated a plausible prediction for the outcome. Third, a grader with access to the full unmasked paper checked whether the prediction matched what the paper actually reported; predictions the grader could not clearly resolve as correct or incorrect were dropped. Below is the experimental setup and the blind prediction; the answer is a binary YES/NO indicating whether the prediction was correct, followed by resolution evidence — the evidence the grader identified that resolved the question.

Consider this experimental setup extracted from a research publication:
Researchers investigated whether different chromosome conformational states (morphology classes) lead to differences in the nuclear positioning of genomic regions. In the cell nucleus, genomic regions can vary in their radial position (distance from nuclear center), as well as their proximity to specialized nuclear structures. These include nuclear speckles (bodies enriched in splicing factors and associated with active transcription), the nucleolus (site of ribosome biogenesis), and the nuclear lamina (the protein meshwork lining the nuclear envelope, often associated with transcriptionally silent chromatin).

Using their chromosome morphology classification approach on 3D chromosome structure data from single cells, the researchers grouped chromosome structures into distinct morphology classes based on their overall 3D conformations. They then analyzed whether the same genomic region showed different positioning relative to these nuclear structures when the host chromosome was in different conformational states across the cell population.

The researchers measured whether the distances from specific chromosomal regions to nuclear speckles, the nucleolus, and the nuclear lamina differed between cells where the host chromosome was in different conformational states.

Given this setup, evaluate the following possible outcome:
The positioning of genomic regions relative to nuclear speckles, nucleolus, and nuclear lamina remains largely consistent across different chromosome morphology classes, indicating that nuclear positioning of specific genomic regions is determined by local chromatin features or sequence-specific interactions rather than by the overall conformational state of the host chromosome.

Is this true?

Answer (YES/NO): NO